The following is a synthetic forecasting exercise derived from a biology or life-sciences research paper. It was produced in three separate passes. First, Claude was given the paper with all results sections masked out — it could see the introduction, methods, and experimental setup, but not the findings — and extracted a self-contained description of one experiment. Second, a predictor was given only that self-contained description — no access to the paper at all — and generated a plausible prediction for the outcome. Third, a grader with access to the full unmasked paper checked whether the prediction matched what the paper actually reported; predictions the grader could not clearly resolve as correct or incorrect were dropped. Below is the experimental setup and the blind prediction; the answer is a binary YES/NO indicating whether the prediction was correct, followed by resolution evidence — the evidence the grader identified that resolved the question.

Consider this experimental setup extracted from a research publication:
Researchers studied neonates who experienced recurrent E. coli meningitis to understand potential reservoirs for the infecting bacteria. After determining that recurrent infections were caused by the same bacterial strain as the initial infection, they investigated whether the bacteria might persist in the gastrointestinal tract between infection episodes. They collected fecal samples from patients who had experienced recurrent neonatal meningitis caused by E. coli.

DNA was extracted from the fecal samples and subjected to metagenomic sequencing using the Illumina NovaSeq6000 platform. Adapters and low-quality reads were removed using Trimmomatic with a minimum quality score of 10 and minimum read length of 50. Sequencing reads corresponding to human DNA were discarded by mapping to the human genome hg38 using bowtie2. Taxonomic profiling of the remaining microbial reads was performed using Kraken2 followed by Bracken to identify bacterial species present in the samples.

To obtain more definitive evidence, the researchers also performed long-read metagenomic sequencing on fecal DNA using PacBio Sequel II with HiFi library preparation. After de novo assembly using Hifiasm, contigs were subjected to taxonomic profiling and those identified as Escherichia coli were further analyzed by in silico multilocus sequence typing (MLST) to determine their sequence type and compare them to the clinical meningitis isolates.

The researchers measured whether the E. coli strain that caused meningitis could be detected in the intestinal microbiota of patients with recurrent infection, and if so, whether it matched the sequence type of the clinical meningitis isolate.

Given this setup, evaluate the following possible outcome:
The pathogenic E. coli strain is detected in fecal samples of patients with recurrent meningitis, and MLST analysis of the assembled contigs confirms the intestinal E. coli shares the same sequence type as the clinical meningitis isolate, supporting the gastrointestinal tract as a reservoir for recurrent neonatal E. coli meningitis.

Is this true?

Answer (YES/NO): YES